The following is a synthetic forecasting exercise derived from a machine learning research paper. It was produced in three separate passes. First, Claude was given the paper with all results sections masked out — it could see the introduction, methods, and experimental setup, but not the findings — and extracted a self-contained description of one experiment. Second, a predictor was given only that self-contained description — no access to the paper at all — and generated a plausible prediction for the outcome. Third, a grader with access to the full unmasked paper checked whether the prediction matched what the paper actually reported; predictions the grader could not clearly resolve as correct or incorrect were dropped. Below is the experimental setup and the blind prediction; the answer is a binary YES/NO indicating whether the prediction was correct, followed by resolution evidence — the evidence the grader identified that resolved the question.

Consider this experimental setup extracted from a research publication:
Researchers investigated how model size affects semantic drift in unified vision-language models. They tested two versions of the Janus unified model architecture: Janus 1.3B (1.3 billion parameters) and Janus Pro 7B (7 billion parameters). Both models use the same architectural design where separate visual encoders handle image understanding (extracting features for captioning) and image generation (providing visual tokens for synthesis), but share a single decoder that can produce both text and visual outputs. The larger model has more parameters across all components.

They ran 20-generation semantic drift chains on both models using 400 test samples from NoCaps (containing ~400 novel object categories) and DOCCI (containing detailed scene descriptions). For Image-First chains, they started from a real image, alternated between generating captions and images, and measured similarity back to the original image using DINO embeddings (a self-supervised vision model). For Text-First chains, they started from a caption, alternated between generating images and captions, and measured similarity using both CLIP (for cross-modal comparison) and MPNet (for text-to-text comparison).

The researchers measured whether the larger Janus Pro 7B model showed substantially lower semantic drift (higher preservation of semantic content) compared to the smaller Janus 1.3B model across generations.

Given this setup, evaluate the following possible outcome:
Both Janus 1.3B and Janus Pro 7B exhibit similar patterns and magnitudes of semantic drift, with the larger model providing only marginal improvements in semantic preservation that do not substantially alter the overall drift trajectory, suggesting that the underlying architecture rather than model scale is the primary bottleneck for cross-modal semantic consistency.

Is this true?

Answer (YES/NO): YES